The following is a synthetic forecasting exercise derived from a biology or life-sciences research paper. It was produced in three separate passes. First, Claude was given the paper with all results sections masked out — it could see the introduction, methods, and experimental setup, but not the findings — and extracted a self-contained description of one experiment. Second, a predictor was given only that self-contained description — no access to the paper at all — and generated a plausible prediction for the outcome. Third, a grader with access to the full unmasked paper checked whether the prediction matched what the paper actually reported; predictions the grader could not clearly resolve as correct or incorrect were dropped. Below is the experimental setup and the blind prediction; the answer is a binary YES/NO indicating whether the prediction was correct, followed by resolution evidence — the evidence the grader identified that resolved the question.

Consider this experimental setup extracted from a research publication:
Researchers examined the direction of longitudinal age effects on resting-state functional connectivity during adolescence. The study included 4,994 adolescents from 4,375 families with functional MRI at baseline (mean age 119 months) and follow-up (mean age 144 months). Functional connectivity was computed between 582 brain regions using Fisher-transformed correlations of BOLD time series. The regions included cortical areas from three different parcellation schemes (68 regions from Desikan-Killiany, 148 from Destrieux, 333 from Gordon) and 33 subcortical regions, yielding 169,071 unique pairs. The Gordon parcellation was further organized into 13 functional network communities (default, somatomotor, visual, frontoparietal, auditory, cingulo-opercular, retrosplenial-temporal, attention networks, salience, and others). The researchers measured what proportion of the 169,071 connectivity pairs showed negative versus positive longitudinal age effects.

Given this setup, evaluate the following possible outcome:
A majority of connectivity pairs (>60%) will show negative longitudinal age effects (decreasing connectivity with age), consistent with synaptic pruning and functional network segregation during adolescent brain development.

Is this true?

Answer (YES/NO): NO